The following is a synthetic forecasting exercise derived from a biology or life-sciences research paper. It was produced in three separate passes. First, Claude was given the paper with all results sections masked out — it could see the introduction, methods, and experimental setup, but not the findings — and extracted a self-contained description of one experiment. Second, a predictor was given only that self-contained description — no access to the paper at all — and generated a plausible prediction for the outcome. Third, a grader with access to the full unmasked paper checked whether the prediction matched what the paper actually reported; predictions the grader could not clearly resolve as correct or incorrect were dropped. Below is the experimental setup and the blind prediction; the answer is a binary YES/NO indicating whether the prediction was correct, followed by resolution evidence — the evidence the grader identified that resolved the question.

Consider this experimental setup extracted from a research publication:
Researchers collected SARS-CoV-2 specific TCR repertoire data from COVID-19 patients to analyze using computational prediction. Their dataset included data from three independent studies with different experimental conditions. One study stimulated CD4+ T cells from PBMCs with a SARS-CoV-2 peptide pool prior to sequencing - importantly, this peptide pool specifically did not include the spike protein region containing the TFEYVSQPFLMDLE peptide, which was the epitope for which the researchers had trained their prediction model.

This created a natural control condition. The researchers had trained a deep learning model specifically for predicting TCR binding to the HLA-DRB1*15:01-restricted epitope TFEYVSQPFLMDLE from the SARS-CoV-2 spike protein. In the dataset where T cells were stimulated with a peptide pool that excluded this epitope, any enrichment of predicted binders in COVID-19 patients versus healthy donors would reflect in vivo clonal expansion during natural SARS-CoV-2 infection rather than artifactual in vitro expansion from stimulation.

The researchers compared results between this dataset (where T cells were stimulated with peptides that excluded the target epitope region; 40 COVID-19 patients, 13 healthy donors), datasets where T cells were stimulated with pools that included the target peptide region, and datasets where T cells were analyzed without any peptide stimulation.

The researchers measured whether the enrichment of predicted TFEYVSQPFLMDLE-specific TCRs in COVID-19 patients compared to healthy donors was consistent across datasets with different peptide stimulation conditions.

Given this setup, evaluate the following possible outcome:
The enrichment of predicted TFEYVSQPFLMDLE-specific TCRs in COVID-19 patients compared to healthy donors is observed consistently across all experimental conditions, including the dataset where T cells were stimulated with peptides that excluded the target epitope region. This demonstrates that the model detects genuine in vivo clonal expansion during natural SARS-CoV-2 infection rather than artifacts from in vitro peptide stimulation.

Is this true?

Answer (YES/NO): YES